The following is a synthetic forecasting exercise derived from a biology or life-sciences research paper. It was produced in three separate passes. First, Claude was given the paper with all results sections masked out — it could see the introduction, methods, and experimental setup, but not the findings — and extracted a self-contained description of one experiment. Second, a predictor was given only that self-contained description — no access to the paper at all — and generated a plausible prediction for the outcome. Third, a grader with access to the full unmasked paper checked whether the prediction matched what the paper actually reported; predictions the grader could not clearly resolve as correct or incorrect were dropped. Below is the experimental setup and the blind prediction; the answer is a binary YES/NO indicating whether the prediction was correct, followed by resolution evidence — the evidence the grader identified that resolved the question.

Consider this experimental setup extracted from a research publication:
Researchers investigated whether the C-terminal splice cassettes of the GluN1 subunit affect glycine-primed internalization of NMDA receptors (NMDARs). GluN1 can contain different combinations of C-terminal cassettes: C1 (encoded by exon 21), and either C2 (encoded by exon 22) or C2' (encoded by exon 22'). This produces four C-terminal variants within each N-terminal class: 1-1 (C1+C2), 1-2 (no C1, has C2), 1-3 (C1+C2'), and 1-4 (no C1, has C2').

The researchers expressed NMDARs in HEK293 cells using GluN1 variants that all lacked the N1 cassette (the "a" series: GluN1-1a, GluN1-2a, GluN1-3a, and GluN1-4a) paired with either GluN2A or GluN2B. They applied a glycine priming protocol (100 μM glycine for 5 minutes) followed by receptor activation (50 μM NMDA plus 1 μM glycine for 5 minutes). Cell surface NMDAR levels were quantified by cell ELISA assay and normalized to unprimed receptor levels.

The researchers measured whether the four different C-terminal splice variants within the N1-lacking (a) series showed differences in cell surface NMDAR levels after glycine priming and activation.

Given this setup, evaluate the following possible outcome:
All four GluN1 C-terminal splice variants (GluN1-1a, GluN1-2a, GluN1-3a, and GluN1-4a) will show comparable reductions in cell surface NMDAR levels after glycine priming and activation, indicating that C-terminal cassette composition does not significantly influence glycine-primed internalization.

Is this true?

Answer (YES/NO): YES